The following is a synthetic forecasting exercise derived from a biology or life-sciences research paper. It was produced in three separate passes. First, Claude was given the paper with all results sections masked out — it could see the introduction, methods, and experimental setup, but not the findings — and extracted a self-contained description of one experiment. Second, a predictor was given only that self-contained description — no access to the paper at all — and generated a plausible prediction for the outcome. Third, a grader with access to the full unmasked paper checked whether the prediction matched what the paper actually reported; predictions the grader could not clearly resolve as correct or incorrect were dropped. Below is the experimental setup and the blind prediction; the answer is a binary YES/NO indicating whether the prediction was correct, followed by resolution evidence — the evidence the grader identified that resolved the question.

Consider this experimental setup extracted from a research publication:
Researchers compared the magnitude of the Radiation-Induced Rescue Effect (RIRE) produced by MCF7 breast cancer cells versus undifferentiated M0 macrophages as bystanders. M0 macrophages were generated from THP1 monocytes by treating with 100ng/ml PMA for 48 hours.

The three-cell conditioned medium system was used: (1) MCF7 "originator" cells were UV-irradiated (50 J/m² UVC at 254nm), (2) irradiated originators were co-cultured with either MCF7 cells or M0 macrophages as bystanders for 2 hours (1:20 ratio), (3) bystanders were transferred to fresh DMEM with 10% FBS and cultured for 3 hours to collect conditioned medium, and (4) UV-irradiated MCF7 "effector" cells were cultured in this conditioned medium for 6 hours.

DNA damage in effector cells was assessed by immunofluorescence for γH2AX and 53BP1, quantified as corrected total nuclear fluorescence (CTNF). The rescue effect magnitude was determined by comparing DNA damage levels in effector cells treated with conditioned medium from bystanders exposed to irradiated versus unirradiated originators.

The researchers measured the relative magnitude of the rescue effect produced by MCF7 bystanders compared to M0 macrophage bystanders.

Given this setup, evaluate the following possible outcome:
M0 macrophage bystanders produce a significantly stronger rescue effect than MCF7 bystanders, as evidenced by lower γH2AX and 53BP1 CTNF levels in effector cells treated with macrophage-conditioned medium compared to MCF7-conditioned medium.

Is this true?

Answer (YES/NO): YES